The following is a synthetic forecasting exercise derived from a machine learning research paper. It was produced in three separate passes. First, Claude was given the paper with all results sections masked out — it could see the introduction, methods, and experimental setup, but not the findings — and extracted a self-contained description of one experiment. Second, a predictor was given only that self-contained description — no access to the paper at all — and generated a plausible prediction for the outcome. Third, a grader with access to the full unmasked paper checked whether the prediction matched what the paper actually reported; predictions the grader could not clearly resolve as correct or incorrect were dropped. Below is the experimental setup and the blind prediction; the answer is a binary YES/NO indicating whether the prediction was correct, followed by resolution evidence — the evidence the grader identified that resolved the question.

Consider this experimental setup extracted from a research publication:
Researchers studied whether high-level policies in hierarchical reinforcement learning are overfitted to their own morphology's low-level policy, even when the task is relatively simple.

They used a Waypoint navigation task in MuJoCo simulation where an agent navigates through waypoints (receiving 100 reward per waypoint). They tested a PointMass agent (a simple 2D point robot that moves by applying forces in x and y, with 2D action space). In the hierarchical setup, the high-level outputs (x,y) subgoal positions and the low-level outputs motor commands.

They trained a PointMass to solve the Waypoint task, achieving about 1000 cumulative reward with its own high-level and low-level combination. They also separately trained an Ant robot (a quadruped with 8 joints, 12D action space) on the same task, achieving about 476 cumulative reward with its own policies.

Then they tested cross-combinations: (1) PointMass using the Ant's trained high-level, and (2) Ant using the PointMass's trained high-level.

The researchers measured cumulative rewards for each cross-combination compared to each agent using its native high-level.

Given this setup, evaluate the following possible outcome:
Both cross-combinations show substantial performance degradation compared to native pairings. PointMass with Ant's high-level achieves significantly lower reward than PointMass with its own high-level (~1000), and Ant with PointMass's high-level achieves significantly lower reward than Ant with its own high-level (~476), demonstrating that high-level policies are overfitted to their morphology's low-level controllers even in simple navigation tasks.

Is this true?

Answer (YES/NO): NO